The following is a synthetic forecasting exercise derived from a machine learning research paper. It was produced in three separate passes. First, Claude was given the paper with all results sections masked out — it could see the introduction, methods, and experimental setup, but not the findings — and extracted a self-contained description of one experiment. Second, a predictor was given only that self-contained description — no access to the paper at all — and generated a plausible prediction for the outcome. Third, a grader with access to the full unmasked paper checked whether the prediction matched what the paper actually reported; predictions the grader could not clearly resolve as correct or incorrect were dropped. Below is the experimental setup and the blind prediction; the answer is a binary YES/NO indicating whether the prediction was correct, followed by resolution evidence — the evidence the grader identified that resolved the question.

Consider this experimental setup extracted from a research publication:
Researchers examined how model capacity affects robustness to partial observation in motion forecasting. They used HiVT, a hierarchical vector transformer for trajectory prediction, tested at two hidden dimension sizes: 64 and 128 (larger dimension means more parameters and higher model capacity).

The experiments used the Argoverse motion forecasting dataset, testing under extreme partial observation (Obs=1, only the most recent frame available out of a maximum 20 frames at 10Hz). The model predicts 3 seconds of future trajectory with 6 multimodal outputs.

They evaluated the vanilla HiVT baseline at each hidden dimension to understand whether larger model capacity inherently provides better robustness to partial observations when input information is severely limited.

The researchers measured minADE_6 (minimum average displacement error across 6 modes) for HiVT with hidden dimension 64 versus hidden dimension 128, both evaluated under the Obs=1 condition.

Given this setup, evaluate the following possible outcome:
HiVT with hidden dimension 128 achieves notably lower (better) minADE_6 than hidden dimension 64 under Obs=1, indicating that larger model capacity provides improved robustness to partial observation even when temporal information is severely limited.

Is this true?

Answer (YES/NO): YES